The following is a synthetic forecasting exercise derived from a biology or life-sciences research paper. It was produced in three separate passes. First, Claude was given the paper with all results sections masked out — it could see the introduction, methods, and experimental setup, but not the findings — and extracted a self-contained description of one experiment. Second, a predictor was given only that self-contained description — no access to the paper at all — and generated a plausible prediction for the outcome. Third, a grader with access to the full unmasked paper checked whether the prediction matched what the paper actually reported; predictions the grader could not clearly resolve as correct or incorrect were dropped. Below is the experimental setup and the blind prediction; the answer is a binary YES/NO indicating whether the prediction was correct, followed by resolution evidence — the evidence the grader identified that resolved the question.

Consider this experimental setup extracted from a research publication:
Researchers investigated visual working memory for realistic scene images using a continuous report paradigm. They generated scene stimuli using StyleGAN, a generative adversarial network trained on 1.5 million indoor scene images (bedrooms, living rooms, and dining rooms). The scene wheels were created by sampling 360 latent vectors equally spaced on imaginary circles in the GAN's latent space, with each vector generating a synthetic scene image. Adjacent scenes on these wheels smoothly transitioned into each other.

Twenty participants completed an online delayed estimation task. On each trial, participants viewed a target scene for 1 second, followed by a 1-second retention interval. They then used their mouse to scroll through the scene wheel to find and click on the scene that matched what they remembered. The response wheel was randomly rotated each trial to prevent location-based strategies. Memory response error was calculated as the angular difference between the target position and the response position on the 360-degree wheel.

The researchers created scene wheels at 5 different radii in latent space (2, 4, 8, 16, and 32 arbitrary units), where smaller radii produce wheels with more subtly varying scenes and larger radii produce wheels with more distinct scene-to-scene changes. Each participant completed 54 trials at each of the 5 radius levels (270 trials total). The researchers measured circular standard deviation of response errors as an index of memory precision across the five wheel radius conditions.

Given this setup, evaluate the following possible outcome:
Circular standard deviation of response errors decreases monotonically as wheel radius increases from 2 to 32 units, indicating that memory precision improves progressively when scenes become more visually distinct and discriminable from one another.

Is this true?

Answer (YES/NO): YES